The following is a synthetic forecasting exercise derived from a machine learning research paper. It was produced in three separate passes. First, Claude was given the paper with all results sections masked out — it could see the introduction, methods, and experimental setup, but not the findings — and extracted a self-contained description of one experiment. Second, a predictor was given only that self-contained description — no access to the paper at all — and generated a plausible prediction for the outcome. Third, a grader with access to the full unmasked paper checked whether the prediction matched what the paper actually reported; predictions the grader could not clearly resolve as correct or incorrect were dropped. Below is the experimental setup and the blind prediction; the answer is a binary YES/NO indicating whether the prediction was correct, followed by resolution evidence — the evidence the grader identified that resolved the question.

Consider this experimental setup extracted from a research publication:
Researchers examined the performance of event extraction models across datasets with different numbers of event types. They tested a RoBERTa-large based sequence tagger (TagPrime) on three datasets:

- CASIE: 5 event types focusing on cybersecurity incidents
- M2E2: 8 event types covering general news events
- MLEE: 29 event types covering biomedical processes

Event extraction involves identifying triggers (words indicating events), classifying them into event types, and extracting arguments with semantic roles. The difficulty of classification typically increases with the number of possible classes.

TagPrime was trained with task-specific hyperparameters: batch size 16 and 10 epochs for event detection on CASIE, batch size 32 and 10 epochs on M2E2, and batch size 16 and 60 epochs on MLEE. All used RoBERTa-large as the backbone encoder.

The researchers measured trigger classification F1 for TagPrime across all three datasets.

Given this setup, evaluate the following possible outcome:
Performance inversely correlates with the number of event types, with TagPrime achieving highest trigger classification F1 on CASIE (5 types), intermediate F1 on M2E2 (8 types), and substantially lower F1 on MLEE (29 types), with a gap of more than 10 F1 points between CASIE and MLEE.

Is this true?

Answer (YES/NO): NO